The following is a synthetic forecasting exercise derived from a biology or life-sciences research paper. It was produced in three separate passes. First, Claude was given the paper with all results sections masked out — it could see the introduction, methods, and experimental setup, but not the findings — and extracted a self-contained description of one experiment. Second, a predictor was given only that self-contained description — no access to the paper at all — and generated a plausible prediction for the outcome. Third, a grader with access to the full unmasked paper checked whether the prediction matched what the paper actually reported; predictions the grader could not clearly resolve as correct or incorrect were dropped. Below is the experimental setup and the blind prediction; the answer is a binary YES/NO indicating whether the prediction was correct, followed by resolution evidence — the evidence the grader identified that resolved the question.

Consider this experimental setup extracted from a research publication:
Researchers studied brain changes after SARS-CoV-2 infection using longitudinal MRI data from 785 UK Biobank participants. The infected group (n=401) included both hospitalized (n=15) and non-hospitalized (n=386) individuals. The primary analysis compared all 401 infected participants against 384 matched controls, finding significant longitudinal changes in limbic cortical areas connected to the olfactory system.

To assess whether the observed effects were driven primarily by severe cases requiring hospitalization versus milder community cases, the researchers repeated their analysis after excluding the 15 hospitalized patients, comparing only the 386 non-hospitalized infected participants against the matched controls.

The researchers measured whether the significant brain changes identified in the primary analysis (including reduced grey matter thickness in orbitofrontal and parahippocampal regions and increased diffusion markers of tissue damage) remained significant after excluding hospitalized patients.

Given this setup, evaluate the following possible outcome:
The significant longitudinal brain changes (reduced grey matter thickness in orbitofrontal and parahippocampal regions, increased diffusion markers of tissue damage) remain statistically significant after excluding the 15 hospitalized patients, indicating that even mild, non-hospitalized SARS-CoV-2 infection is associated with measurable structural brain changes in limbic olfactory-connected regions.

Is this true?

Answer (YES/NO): YES